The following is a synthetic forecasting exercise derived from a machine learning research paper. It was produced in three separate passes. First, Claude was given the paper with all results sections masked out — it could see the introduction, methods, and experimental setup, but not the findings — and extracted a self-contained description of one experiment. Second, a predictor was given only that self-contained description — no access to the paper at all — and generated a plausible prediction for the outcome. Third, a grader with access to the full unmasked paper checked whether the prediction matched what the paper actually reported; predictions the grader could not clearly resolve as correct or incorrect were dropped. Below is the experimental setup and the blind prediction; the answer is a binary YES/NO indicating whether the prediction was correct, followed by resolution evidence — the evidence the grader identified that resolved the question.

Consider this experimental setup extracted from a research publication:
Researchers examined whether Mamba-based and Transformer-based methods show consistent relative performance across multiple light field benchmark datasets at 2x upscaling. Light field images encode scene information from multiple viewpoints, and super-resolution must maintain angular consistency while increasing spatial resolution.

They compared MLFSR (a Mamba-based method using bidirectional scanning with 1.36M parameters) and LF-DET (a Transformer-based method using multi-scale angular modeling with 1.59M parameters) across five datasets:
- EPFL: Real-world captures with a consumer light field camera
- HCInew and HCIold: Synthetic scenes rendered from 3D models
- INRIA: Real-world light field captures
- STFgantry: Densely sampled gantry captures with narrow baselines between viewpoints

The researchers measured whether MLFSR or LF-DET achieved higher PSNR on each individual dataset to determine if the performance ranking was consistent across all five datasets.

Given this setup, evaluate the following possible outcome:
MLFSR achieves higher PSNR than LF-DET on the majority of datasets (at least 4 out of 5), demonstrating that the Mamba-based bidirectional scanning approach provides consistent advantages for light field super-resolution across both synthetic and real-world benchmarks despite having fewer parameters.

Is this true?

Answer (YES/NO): NO